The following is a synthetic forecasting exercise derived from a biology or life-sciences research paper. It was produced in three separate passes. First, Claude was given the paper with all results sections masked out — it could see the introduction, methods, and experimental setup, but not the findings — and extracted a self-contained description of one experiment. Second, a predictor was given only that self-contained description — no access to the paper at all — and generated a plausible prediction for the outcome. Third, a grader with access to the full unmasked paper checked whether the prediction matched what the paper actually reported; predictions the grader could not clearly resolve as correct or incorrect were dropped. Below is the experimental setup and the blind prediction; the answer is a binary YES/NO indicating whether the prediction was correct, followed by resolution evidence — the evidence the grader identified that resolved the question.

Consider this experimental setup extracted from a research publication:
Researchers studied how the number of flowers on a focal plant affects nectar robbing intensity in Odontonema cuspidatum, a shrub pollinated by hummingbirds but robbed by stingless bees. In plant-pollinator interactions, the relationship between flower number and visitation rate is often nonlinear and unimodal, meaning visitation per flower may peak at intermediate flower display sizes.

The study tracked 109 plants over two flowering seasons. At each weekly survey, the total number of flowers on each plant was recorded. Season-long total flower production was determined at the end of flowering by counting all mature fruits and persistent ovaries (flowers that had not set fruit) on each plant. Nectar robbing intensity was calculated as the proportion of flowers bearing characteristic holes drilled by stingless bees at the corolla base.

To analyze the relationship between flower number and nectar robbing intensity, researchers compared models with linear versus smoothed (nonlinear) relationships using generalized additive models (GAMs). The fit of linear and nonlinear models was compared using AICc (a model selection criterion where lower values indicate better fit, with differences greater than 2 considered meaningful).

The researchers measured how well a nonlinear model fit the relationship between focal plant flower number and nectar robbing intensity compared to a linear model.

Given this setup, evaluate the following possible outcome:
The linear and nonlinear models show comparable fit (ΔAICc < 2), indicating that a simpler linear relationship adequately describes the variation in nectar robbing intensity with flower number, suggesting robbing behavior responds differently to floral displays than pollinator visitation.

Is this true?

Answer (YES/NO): NO